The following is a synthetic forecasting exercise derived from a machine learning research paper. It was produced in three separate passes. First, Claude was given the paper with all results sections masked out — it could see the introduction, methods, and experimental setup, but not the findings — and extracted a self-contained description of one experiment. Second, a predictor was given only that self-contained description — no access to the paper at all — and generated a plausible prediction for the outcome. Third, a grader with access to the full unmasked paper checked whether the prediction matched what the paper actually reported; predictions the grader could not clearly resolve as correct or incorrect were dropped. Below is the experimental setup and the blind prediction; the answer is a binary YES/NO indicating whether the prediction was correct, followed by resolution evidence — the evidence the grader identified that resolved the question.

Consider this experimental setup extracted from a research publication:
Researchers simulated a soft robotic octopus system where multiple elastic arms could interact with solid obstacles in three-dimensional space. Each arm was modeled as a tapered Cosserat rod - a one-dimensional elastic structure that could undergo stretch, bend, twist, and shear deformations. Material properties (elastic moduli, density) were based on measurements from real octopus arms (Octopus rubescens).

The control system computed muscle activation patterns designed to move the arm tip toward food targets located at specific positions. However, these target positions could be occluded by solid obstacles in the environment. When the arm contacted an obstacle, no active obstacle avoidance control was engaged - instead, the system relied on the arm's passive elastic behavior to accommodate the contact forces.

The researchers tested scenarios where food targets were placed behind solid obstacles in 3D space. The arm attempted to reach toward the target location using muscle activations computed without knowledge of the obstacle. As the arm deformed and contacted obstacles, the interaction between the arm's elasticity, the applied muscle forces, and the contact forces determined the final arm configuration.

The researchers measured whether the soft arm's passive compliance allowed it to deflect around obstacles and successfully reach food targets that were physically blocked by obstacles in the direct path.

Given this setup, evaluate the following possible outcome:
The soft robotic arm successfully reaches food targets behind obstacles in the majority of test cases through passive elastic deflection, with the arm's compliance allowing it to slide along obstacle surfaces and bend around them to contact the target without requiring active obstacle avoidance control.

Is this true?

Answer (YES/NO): NO